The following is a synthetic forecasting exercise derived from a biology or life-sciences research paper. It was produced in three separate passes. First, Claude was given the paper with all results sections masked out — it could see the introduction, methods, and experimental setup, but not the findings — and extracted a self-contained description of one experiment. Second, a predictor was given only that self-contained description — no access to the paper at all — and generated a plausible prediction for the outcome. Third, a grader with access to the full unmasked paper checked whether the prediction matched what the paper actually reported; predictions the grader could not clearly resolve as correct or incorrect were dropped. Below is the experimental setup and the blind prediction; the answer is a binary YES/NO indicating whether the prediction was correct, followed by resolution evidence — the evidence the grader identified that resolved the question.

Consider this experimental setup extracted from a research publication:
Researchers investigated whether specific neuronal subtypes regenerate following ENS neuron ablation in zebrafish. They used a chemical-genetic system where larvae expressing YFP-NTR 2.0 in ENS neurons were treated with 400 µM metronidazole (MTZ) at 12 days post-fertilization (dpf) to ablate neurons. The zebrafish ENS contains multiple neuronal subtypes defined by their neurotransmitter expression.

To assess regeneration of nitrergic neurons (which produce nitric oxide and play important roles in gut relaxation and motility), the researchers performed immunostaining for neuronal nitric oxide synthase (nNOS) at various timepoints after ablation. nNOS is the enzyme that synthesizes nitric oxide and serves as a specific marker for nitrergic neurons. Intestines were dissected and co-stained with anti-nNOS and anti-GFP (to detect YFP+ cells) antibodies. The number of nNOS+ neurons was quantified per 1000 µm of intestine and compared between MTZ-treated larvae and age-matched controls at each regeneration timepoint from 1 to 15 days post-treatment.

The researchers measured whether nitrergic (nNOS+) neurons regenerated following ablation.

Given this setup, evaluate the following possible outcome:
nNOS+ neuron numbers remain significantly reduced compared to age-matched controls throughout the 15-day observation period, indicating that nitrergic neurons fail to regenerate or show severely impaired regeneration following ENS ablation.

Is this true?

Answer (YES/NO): NO